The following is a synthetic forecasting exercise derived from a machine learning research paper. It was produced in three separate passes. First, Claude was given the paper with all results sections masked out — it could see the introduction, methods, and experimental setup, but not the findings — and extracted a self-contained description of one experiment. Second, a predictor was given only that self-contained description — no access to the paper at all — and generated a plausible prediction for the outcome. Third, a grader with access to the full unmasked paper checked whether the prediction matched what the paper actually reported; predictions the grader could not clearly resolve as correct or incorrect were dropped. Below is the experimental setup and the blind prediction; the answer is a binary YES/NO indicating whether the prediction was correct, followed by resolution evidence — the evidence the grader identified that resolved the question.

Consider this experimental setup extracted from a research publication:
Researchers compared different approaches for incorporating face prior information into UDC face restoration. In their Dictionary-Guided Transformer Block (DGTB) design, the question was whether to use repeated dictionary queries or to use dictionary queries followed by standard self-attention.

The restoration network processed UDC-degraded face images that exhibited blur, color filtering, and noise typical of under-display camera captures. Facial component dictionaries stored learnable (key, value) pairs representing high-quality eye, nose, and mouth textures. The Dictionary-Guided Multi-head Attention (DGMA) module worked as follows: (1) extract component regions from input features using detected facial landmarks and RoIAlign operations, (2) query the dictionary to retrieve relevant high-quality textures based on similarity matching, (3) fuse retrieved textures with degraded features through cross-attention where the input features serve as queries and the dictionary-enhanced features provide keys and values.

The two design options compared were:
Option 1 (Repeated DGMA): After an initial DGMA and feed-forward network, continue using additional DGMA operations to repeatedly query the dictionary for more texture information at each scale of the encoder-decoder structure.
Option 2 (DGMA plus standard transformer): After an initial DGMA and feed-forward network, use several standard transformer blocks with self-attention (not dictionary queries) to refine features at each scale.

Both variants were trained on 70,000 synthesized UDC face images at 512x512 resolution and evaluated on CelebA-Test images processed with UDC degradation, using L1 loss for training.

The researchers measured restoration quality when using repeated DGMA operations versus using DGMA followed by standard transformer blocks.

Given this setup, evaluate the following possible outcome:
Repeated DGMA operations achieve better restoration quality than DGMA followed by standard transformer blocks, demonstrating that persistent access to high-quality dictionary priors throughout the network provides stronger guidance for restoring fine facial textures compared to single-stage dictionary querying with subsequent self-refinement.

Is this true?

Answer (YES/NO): NO